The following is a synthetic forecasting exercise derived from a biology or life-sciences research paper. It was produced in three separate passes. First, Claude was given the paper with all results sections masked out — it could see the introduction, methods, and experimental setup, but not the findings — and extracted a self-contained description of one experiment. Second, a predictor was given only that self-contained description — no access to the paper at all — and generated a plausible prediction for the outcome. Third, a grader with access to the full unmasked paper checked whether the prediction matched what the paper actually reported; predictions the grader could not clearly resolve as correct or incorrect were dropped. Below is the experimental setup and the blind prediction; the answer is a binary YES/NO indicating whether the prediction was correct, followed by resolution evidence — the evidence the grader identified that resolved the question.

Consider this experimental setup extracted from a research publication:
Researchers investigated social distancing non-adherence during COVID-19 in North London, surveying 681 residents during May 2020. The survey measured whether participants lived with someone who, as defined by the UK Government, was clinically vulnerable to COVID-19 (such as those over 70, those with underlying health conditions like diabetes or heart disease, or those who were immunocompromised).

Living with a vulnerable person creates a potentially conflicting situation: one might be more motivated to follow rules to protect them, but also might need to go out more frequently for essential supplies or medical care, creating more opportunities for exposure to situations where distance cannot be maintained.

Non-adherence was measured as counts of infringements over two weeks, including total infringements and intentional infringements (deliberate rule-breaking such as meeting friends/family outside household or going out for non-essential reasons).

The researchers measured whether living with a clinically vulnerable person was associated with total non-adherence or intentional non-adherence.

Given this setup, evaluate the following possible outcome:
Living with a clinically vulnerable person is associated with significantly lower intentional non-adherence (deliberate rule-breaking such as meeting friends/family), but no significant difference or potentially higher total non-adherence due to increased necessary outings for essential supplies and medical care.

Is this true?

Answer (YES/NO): NO